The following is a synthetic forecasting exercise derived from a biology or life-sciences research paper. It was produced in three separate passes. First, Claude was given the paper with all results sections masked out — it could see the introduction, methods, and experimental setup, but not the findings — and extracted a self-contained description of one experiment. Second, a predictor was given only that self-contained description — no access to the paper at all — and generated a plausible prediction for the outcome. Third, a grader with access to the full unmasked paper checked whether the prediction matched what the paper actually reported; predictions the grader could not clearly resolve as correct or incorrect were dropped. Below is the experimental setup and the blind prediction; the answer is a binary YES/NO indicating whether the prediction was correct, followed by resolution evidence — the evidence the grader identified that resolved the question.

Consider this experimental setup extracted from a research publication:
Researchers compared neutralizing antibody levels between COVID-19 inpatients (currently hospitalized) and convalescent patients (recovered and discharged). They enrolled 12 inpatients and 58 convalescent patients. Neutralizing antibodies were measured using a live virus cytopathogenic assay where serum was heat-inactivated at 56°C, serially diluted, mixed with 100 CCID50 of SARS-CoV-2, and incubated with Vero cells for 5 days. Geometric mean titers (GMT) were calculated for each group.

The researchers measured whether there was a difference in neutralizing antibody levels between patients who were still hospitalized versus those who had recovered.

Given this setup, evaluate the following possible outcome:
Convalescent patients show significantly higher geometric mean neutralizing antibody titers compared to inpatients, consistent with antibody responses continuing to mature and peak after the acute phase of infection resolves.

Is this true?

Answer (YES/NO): YES